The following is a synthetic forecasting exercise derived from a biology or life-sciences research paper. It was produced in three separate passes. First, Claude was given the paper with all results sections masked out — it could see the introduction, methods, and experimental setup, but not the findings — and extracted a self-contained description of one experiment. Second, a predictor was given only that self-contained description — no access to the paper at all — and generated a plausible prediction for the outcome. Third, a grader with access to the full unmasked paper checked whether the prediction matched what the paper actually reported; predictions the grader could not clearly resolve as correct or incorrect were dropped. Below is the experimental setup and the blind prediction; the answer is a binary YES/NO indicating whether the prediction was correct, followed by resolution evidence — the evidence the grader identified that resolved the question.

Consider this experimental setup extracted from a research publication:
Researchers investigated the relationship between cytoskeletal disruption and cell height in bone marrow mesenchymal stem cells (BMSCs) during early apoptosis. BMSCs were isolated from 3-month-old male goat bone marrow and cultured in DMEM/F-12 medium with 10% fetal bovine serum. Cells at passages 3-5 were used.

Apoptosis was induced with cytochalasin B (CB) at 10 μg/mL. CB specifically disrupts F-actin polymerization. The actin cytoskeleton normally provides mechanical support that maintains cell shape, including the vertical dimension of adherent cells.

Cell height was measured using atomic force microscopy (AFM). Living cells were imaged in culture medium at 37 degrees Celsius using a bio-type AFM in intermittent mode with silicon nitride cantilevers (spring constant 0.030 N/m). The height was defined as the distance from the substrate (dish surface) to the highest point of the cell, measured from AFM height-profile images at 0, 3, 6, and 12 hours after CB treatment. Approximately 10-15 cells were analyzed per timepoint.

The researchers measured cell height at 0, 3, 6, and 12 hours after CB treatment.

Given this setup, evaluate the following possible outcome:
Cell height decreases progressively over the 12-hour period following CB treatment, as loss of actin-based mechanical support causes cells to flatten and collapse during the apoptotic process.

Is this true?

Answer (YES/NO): NO